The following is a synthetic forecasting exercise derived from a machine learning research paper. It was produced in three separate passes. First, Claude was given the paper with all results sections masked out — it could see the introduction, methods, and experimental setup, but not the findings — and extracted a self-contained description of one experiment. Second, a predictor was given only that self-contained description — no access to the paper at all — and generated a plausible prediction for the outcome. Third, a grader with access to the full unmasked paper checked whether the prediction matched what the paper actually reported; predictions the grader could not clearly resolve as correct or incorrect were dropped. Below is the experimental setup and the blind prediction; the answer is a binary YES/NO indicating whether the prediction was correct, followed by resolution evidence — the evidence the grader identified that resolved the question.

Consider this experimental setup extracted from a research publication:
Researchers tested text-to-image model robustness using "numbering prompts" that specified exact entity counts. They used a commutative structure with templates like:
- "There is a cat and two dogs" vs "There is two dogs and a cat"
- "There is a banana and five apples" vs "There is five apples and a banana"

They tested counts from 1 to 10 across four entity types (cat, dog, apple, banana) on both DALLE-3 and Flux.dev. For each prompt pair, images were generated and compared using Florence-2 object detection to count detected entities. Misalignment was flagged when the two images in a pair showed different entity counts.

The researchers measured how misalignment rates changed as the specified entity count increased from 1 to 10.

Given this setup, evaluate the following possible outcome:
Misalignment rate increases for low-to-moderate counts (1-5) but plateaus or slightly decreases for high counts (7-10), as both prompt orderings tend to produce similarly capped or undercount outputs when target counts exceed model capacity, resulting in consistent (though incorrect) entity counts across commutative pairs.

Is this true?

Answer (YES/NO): NO